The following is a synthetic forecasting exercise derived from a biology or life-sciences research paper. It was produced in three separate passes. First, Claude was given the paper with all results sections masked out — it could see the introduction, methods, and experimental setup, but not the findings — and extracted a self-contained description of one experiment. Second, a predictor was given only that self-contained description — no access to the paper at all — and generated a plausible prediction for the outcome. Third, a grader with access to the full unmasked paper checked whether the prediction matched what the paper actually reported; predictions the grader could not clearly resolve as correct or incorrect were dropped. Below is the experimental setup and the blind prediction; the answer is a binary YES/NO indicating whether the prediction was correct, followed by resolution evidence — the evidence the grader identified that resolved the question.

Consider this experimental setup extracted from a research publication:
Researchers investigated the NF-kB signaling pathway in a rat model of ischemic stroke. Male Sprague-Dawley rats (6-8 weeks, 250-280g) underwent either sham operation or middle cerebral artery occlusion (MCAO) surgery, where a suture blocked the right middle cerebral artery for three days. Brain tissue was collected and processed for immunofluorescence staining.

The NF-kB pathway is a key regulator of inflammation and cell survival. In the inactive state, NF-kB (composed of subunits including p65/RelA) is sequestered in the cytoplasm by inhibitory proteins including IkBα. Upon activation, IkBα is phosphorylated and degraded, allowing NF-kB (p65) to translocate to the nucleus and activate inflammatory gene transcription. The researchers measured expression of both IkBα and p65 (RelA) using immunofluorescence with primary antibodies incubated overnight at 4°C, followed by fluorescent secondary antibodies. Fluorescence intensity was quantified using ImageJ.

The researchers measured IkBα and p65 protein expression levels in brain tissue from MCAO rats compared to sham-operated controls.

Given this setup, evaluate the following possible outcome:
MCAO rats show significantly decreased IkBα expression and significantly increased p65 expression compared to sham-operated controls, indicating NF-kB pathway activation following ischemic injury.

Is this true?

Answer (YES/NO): NO